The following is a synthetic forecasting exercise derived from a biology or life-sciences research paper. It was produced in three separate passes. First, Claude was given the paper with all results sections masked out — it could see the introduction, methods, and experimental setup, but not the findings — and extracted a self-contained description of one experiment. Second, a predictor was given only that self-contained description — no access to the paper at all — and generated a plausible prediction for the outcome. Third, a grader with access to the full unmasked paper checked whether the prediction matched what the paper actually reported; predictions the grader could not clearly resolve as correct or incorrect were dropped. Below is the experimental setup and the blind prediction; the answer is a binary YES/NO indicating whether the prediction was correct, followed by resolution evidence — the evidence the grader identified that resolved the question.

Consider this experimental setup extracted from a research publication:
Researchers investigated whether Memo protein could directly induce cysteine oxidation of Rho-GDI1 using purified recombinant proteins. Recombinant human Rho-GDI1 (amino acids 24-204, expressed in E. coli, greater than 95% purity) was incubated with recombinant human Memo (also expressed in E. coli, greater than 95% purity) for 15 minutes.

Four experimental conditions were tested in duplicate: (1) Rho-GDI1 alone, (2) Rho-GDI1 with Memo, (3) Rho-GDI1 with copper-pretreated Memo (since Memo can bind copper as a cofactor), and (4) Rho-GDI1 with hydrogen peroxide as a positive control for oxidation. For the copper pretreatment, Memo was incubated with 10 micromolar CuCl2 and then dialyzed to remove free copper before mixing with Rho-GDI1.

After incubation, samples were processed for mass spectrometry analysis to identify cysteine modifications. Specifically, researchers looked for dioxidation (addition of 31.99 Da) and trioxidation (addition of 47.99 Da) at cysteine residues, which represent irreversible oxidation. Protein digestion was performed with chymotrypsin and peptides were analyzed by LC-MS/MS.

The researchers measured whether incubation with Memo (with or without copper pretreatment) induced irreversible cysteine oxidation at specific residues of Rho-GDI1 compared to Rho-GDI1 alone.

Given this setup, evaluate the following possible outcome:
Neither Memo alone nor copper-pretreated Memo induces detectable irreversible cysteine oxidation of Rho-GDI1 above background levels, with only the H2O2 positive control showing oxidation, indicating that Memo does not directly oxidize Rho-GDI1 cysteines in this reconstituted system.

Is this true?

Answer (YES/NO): NO